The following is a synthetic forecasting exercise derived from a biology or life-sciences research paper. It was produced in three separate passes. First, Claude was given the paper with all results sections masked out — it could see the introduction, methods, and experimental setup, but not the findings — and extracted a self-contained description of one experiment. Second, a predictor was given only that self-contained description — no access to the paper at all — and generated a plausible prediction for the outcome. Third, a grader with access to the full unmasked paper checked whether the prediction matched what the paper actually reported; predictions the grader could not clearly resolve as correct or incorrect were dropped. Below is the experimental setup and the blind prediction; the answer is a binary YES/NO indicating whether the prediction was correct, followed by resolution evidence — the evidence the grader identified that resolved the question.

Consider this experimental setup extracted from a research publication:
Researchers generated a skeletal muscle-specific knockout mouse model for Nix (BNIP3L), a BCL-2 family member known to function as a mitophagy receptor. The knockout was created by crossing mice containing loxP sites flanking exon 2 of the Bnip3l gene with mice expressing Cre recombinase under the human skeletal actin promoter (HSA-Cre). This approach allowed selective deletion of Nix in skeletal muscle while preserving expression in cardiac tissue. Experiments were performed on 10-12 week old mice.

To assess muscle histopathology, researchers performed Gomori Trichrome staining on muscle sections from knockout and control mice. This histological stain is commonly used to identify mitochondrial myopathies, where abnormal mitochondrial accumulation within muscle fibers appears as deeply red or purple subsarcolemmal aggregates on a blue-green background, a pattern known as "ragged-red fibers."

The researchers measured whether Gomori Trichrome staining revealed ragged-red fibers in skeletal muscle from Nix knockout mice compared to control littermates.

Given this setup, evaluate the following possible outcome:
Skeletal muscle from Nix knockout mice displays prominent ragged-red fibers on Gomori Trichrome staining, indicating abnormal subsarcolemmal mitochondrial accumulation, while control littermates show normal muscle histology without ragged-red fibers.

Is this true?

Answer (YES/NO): NO